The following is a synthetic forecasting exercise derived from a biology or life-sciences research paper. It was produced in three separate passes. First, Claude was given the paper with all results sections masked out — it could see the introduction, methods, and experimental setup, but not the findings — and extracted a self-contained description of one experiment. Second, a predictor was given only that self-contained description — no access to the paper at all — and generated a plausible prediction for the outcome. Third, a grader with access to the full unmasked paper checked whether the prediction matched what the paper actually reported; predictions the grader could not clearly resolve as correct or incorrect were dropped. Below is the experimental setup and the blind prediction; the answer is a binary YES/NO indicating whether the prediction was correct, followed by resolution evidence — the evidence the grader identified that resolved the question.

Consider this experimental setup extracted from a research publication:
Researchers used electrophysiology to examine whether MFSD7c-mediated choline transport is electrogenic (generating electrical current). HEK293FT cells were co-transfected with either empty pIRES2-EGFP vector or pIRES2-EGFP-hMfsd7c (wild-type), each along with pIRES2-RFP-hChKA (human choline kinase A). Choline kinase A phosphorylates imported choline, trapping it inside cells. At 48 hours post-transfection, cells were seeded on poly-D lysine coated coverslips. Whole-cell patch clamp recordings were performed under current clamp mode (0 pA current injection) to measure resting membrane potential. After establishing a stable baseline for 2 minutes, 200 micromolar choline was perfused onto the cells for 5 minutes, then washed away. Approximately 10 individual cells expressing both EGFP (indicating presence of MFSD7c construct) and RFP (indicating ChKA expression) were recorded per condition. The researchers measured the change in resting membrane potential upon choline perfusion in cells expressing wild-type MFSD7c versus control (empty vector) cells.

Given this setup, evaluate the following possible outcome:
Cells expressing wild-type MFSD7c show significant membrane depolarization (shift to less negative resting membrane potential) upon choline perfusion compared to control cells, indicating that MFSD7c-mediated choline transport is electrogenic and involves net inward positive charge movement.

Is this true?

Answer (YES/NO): YES